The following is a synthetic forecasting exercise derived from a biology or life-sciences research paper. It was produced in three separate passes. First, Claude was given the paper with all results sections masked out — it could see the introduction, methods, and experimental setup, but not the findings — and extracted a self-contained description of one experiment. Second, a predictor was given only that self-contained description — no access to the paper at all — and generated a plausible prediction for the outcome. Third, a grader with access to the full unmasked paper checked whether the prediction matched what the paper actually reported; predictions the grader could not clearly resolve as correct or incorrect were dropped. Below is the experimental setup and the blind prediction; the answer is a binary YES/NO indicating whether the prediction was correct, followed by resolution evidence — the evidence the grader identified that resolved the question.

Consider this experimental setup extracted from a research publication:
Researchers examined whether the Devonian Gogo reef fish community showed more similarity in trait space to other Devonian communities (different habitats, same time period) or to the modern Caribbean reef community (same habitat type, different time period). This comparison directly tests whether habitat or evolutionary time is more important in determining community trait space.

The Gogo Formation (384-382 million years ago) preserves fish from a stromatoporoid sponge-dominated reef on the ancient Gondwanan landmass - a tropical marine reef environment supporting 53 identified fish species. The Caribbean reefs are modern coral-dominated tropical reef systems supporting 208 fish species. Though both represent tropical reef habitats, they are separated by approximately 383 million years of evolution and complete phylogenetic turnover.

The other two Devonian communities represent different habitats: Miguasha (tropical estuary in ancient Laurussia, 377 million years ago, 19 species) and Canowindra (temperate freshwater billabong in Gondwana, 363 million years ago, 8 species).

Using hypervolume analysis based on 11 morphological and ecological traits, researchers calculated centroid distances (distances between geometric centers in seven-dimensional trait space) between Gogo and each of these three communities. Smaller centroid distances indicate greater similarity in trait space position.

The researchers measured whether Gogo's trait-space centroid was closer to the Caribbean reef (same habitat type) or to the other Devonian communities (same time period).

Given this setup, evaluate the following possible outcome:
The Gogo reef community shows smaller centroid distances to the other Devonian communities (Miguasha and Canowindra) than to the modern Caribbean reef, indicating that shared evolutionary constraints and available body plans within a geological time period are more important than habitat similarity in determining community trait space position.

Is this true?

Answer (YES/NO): YES